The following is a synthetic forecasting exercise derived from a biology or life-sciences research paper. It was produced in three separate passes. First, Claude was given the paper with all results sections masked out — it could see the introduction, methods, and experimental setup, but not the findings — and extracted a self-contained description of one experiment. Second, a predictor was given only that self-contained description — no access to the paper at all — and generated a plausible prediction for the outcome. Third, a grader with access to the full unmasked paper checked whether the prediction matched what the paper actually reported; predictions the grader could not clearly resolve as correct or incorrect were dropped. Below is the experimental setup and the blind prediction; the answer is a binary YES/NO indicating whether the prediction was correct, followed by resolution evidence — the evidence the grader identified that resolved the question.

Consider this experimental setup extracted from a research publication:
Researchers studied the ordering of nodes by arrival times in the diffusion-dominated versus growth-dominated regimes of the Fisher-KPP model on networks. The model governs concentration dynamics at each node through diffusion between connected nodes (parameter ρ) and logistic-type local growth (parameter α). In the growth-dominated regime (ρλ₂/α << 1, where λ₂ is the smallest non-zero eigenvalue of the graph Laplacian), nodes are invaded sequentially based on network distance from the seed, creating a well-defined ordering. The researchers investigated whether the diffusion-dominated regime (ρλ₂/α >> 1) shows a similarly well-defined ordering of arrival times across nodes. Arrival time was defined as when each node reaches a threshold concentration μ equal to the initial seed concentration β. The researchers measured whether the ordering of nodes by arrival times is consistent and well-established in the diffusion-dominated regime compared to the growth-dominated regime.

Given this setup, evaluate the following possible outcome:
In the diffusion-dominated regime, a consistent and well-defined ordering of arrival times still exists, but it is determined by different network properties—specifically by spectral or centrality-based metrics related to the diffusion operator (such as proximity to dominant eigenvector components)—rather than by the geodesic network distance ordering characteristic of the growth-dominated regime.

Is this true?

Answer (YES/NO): NO